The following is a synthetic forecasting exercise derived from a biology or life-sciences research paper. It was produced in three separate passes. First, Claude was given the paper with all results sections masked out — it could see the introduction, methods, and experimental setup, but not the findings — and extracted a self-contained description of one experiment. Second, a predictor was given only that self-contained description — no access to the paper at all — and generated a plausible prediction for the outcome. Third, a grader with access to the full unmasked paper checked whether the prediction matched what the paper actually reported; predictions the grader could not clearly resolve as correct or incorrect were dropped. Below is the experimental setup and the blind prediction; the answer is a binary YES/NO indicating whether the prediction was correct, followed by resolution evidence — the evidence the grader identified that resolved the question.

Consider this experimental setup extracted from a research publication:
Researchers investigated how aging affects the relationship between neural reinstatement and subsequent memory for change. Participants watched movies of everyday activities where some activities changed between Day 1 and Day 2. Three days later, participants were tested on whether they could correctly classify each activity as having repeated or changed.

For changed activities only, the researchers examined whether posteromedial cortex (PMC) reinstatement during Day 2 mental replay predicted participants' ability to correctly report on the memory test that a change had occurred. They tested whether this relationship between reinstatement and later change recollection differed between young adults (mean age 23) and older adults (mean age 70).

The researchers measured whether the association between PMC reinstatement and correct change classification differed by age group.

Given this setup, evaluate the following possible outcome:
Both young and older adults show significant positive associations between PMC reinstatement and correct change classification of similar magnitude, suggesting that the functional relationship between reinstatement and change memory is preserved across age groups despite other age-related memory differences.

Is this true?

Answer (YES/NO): NO